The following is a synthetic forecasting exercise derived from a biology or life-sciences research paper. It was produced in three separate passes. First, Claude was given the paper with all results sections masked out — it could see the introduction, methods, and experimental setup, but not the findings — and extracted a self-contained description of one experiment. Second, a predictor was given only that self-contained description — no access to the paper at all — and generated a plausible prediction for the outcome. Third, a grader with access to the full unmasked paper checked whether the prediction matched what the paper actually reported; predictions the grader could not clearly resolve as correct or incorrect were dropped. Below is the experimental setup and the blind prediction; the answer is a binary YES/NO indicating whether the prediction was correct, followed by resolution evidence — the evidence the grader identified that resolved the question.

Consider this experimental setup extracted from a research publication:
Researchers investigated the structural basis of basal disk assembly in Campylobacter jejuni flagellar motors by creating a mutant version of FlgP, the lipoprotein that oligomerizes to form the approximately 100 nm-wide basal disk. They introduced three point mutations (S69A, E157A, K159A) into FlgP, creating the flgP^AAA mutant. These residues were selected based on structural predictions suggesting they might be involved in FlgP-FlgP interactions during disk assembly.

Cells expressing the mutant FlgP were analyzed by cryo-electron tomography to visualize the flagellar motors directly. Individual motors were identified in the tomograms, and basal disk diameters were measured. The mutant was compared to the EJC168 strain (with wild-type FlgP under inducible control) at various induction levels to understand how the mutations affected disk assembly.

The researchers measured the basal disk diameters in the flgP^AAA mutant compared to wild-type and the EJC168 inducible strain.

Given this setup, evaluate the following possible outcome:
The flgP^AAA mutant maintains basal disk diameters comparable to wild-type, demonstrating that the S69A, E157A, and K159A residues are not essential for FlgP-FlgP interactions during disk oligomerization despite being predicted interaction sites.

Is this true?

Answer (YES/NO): NO